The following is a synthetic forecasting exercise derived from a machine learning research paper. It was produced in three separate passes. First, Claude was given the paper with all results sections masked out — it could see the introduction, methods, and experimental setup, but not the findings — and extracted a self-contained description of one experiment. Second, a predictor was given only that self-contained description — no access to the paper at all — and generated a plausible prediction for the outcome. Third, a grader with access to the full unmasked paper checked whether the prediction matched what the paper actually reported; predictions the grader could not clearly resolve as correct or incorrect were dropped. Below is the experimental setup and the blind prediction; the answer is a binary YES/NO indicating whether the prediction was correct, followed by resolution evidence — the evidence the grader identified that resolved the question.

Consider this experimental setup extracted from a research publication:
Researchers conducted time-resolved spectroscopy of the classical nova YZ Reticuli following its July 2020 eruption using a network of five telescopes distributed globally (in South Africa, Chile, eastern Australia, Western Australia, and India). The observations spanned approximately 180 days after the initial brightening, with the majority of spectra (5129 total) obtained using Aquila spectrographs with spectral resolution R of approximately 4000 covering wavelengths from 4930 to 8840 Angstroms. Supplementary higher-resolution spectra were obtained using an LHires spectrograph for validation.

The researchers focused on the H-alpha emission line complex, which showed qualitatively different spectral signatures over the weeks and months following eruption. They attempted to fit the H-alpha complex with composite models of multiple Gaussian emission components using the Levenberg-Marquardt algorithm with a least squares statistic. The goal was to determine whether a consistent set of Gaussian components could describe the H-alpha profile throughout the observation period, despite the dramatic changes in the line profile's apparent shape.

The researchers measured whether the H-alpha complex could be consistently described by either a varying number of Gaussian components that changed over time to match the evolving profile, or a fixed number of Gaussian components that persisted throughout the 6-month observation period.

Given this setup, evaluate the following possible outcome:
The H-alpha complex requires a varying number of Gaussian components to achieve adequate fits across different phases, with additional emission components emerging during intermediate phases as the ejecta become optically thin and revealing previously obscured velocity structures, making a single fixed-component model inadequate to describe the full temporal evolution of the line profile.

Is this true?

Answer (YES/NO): NO